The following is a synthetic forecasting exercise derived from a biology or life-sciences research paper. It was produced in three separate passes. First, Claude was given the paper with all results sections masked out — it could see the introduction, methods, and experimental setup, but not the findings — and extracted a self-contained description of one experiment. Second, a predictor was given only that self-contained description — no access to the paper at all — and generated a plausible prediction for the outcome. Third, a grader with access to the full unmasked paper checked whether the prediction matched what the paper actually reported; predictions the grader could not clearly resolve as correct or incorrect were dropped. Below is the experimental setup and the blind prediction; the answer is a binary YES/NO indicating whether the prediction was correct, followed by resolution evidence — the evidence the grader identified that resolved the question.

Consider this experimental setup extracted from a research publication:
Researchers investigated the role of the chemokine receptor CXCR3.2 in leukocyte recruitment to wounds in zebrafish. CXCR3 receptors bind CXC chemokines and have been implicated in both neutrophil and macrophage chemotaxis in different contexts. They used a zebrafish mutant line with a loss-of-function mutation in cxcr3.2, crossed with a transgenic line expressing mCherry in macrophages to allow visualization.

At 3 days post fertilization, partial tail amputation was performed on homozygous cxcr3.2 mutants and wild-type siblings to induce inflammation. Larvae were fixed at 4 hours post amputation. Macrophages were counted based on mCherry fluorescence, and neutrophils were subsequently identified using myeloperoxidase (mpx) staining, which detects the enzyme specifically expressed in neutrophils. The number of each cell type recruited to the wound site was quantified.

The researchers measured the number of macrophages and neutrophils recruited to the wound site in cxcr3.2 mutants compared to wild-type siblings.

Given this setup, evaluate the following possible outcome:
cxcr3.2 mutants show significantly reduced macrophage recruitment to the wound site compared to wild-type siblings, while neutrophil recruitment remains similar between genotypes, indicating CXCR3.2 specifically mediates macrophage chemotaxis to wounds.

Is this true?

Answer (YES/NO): NO